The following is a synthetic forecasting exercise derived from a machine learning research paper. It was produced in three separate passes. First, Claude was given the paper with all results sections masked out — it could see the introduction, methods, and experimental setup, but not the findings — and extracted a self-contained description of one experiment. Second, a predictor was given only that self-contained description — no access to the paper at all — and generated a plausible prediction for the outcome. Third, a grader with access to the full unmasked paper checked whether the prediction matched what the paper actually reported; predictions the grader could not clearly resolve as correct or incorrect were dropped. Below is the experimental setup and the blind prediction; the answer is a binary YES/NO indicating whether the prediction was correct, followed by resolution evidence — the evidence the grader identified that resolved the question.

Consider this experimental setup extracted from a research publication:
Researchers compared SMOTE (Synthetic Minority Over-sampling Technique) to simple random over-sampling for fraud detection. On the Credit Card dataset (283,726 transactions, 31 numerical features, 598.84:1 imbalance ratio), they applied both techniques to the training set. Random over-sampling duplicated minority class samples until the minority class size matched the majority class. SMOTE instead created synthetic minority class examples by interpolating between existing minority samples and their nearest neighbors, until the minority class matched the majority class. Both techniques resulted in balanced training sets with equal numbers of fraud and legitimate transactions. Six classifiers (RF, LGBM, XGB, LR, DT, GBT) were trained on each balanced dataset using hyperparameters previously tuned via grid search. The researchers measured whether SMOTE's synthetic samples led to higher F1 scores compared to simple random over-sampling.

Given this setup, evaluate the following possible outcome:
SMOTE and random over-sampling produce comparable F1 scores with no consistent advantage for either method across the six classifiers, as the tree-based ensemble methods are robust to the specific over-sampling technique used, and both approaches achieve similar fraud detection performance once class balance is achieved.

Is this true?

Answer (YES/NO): NO